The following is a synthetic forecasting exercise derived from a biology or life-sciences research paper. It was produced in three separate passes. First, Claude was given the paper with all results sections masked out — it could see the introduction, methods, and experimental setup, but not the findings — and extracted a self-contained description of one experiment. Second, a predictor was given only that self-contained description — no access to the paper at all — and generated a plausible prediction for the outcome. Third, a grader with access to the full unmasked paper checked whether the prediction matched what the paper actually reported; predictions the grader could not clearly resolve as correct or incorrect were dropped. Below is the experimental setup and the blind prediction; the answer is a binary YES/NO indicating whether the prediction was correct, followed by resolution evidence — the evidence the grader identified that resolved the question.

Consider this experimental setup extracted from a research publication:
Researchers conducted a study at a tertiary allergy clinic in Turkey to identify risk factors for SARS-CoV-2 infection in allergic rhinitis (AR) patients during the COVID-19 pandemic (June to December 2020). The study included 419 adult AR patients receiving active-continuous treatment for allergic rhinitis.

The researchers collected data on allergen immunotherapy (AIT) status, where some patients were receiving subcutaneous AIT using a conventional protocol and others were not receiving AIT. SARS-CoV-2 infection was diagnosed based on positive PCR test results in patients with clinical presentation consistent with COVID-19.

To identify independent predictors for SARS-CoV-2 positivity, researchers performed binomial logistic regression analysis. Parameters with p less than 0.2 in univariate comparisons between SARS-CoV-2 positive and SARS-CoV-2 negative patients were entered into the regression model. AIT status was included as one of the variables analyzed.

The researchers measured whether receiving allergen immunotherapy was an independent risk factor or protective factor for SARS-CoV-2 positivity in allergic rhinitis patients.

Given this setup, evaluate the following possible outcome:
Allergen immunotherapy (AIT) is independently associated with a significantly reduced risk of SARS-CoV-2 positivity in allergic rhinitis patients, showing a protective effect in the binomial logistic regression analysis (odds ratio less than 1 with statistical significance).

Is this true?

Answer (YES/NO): NO